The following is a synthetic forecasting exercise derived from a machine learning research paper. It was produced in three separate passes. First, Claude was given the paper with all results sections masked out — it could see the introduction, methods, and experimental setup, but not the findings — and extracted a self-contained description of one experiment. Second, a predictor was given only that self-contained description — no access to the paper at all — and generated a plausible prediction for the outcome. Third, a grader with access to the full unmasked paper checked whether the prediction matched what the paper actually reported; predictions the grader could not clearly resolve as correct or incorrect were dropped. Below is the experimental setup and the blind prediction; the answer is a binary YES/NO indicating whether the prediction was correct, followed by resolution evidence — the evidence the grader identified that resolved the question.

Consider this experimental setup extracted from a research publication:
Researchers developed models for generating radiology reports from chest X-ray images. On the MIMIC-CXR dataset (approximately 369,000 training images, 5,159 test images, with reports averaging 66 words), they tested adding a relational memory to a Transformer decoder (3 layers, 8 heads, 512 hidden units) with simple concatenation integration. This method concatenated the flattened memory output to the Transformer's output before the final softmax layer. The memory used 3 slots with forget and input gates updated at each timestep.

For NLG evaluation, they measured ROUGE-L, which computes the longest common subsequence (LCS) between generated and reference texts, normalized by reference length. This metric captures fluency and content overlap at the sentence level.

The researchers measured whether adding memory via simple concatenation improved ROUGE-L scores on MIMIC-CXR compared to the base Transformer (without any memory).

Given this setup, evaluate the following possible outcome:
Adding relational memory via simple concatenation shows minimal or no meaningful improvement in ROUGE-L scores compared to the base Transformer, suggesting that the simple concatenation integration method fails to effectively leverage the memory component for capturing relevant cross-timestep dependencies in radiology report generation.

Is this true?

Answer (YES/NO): YES